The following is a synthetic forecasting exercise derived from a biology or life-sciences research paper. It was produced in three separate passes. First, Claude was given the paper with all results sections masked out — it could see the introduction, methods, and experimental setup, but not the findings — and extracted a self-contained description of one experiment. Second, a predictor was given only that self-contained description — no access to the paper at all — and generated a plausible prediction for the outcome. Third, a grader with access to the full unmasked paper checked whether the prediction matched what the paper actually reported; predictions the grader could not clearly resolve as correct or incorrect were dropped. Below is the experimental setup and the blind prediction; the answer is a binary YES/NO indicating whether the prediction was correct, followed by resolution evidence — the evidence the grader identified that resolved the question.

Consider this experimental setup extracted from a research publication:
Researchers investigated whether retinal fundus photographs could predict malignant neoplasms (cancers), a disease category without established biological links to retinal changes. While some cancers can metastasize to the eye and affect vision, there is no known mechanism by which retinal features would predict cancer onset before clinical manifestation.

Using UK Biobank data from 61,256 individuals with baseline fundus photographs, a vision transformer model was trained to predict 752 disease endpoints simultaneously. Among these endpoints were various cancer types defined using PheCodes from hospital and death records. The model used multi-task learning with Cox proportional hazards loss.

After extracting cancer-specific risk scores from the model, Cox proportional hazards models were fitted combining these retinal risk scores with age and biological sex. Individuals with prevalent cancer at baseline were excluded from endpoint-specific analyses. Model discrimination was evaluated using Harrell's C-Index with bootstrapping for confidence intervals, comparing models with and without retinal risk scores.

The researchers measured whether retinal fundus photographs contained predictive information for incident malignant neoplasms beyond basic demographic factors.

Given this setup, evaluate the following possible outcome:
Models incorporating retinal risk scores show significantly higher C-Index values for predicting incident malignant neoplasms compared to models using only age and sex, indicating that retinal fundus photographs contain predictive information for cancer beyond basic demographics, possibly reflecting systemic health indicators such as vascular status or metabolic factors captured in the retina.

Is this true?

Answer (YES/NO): YES